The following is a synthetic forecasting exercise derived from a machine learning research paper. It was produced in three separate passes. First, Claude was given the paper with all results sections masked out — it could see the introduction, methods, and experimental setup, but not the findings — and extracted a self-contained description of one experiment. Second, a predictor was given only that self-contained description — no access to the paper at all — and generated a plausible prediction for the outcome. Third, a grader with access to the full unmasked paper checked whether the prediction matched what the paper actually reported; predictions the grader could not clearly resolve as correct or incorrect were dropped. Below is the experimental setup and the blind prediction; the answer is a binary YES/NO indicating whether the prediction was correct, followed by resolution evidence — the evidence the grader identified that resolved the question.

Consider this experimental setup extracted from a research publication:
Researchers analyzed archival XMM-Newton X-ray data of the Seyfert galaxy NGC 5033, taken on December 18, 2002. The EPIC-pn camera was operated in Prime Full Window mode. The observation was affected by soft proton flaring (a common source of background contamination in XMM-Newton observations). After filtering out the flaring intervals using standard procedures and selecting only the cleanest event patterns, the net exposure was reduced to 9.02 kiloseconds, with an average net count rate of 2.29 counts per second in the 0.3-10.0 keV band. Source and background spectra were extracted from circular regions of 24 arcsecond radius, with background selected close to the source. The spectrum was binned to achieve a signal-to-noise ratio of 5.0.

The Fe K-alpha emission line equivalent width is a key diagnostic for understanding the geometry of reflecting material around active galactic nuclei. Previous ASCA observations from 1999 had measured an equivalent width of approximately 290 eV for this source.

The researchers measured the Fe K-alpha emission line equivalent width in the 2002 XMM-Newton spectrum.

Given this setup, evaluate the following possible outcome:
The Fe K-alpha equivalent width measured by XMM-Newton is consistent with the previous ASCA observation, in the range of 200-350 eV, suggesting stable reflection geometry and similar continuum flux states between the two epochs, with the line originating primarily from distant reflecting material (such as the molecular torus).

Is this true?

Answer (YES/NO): YES